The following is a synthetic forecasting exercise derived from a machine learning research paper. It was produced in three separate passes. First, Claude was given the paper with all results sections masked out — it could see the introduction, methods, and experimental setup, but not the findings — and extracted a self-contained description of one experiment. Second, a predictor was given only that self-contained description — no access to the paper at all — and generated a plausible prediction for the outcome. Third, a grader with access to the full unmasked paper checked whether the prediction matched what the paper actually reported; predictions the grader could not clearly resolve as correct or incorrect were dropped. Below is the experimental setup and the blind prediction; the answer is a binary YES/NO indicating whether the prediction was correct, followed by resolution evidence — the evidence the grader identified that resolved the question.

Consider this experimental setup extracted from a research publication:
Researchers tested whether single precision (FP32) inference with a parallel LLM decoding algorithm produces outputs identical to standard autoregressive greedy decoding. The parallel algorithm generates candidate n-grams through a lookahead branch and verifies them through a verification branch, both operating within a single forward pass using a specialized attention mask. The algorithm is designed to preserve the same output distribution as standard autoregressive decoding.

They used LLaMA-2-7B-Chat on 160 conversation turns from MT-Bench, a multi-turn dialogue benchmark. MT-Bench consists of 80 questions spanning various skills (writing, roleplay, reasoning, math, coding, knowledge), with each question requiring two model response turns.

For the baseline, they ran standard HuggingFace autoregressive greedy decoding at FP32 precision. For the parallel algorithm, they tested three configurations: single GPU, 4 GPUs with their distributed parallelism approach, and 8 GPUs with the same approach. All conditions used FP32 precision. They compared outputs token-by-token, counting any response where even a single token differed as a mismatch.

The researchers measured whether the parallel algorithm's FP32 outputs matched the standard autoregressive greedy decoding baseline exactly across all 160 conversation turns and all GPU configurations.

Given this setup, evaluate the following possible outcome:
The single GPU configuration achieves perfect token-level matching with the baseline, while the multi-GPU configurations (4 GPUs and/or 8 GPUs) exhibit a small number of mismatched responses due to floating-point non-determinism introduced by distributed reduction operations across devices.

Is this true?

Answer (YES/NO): NO